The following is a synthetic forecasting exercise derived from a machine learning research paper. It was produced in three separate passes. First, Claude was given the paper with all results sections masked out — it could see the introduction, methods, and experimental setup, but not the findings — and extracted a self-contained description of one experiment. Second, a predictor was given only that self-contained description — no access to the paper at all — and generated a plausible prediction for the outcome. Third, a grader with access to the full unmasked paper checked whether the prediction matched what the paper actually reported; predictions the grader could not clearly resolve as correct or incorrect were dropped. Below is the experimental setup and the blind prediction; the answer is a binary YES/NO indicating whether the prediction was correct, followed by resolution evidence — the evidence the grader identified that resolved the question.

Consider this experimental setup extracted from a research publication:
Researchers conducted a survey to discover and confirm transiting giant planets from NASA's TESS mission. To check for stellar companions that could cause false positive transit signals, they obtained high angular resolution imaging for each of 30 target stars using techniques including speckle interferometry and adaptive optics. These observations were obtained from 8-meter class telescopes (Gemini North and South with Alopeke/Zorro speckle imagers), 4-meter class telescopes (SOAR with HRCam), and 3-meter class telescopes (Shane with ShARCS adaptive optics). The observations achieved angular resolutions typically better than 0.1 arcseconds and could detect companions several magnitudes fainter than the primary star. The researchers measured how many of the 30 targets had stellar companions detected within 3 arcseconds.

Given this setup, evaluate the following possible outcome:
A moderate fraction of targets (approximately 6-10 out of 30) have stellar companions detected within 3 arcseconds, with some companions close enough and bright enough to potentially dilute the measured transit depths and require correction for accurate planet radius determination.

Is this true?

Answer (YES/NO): NO